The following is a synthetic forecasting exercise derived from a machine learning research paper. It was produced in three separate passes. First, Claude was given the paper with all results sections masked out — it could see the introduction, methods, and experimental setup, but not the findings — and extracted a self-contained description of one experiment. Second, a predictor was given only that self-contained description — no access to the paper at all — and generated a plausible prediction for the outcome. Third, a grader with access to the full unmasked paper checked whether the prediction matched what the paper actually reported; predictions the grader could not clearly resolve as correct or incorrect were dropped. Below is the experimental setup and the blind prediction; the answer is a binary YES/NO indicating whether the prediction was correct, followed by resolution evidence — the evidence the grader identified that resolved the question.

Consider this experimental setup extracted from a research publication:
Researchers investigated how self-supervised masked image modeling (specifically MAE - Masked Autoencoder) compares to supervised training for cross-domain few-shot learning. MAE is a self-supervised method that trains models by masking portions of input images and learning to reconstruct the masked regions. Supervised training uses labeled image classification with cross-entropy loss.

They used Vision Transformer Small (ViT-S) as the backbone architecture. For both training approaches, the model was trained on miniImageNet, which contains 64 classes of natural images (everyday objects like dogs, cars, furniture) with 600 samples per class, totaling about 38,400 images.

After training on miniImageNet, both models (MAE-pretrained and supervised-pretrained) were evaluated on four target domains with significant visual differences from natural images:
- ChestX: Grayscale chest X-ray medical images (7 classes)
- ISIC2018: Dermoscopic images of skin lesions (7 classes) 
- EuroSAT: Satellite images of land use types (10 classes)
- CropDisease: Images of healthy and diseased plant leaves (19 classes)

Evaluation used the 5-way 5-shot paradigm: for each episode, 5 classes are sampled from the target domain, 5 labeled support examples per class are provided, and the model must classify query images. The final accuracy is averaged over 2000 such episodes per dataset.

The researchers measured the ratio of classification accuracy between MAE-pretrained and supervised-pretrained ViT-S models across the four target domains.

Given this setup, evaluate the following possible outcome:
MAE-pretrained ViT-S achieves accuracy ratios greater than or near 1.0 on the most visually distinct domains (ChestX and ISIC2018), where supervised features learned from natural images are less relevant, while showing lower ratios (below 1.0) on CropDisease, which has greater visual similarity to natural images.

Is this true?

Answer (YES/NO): NO